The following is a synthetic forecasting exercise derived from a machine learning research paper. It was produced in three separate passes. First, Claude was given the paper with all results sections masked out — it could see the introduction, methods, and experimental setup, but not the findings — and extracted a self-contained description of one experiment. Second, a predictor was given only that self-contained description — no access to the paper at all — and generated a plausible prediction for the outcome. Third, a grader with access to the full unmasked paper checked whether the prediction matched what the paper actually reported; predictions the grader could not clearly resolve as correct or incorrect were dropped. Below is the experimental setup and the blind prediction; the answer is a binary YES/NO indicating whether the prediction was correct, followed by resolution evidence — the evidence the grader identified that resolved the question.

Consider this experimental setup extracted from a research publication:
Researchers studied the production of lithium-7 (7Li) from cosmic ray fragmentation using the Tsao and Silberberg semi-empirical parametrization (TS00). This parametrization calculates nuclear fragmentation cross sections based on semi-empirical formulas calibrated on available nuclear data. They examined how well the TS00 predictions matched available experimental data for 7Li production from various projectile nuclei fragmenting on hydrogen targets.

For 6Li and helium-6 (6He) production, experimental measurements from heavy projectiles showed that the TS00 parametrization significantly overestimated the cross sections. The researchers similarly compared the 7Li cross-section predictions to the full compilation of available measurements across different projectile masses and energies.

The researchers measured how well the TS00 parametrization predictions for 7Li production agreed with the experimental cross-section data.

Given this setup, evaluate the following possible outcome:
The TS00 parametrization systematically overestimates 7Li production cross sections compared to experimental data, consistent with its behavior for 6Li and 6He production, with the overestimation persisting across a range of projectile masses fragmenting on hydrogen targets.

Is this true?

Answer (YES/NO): NO